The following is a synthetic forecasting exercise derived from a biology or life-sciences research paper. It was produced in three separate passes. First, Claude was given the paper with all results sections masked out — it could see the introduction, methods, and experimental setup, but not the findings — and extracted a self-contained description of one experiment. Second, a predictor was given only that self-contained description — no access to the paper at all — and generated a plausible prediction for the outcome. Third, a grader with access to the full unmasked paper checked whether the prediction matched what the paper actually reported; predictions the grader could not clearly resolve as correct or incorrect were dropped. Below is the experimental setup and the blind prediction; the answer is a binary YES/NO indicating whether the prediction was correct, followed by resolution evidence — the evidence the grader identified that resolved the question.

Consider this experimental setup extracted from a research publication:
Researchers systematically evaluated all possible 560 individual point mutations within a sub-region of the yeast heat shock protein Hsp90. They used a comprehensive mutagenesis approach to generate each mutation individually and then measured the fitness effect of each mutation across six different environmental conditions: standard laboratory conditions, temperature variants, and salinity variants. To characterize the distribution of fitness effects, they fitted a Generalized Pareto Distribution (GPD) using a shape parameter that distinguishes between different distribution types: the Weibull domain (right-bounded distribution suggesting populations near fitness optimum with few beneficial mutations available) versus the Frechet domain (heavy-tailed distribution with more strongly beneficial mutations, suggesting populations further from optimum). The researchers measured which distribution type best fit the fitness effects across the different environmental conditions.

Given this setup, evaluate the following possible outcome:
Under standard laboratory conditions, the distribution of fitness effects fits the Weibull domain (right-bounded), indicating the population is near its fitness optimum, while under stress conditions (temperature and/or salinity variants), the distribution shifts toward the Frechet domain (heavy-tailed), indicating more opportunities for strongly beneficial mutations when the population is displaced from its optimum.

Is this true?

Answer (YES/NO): YES